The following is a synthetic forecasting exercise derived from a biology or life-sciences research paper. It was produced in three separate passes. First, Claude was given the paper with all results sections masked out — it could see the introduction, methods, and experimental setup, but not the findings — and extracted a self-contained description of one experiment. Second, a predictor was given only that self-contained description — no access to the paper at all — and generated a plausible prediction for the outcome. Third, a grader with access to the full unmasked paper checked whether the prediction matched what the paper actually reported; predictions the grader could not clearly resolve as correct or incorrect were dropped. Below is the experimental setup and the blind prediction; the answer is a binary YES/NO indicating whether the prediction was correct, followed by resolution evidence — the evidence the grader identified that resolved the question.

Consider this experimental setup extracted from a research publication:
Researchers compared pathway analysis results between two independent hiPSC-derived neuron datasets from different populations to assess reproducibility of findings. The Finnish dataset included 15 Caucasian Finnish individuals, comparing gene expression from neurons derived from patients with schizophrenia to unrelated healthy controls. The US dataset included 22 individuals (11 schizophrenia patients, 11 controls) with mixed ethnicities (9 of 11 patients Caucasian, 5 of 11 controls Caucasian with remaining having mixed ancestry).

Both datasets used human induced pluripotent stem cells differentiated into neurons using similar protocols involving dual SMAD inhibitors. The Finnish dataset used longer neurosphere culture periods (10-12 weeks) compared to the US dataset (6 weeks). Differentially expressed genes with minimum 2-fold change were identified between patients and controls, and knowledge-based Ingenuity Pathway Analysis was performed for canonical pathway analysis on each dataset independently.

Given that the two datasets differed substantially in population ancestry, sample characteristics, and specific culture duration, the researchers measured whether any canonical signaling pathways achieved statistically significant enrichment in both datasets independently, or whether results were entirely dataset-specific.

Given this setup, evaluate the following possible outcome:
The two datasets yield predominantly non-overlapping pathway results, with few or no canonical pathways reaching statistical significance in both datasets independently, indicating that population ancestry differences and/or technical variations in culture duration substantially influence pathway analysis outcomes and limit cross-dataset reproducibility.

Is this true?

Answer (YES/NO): NO